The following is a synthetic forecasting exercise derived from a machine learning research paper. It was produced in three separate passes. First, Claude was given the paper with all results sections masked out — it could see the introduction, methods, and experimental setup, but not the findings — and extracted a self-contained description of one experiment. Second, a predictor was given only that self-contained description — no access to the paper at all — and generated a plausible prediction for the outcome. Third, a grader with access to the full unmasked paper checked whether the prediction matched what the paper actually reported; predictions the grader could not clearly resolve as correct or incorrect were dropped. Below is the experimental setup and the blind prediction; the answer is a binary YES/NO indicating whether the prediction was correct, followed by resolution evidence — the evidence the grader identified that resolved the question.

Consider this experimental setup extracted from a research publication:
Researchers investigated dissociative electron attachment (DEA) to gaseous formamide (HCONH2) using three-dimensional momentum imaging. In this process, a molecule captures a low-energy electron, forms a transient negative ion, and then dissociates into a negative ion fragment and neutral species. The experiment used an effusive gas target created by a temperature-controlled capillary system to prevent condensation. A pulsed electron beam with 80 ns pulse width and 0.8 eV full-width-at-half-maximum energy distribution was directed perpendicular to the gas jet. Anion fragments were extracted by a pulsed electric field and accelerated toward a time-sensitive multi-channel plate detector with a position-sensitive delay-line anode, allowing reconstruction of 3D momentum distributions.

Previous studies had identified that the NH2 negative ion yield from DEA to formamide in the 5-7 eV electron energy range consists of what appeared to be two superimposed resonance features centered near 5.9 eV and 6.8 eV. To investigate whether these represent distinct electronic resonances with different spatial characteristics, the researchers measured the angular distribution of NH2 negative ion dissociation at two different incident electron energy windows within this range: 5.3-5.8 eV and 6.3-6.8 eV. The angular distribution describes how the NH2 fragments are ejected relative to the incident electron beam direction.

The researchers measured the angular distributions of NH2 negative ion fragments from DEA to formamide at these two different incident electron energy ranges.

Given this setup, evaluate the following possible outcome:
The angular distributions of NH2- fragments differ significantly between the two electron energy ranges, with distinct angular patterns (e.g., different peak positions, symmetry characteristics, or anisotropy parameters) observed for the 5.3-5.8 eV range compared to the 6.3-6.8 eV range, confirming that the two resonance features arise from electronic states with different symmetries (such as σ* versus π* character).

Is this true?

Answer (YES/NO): NO